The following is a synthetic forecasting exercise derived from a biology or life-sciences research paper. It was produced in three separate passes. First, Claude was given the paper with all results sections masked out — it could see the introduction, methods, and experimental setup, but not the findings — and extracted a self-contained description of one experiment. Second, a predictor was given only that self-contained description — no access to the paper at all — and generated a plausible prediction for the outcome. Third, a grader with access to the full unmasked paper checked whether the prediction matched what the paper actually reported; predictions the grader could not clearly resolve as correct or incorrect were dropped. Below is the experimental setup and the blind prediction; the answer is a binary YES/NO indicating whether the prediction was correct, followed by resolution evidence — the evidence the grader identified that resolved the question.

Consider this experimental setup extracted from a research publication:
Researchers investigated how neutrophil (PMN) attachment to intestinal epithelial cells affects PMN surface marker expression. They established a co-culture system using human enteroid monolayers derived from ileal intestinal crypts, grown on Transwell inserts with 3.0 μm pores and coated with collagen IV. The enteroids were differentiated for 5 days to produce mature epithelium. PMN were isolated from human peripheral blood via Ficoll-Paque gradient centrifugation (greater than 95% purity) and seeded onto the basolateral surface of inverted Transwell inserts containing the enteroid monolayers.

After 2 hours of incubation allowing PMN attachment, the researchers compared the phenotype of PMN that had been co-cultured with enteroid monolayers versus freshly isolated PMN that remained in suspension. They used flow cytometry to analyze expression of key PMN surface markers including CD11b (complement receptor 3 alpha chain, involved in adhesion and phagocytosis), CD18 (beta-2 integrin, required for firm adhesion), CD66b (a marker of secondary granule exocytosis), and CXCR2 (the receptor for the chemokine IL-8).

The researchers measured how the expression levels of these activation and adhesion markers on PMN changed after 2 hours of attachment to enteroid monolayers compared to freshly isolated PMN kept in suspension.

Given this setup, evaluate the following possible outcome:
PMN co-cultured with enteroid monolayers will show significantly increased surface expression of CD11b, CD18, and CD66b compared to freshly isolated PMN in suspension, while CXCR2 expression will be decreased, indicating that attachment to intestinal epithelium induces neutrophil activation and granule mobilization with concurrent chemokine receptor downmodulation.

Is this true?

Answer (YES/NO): NO